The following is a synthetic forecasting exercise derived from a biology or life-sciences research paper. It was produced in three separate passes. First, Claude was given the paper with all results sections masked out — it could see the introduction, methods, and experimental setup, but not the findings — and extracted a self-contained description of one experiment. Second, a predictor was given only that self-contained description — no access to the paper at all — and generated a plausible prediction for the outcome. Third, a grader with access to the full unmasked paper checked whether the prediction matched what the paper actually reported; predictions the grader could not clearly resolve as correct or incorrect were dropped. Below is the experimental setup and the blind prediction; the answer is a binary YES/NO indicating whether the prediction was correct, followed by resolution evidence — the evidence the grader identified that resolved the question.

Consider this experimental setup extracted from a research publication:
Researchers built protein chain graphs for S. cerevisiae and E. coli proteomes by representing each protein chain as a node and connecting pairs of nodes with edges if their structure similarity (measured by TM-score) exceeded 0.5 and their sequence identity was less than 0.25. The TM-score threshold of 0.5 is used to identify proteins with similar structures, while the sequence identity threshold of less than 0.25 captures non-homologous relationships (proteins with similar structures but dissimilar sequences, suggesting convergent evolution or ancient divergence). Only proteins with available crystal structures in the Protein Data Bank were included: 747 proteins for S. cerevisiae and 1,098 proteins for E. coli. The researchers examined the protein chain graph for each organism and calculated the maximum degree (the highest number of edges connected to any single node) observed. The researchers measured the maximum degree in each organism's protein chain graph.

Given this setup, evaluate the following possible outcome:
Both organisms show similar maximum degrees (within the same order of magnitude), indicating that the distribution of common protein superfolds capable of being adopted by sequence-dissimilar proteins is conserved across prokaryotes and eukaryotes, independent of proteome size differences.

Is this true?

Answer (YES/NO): NO